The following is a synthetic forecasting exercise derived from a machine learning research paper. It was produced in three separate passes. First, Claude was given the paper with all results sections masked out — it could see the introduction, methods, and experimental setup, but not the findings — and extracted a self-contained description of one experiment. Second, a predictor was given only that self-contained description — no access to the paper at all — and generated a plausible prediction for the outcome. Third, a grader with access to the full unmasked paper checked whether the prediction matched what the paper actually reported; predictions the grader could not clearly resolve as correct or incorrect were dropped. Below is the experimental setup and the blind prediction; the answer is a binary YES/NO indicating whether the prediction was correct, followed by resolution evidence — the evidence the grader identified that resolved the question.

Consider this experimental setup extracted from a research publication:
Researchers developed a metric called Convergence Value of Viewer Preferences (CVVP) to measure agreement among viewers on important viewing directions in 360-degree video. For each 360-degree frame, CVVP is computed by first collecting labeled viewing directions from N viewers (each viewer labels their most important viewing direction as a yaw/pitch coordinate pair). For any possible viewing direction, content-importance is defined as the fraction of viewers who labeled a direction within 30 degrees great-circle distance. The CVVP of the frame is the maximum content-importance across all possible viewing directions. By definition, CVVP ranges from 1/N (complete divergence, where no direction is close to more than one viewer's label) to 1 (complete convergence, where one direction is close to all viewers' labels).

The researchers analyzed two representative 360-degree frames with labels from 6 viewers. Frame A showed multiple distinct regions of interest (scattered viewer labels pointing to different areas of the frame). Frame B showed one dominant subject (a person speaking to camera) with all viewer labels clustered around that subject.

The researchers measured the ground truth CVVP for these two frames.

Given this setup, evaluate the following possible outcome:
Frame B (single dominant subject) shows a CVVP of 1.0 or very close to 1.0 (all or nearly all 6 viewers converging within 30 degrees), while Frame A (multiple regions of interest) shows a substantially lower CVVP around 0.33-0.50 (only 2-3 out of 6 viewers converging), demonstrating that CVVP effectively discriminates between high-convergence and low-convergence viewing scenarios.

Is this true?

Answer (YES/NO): YES